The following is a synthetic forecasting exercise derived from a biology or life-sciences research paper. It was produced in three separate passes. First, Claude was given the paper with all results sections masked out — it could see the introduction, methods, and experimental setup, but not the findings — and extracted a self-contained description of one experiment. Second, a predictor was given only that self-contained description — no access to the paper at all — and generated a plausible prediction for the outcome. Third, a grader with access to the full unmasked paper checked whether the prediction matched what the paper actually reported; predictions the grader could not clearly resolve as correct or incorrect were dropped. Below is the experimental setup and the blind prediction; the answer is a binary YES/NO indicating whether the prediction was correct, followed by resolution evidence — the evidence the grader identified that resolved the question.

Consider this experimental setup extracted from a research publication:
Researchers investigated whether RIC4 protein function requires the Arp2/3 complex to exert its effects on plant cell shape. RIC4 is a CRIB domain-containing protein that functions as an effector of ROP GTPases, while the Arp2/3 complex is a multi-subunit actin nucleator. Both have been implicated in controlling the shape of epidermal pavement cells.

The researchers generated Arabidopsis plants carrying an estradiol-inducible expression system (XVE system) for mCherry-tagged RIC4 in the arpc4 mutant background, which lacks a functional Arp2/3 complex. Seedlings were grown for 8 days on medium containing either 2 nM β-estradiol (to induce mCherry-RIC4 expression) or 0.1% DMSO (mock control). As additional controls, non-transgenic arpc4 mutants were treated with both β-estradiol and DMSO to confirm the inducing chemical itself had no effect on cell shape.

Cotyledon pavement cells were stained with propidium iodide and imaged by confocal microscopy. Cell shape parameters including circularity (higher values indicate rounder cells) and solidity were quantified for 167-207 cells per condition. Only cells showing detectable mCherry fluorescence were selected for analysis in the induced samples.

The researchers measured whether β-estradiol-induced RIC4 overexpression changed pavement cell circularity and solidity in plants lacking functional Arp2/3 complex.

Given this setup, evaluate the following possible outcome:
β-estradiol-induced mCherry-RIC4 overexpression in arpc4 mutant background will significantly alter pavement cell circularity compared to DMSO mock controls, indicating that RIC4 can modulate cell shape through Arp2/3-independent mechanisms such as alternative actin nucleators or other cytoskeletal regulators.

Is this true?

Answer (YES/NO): YES